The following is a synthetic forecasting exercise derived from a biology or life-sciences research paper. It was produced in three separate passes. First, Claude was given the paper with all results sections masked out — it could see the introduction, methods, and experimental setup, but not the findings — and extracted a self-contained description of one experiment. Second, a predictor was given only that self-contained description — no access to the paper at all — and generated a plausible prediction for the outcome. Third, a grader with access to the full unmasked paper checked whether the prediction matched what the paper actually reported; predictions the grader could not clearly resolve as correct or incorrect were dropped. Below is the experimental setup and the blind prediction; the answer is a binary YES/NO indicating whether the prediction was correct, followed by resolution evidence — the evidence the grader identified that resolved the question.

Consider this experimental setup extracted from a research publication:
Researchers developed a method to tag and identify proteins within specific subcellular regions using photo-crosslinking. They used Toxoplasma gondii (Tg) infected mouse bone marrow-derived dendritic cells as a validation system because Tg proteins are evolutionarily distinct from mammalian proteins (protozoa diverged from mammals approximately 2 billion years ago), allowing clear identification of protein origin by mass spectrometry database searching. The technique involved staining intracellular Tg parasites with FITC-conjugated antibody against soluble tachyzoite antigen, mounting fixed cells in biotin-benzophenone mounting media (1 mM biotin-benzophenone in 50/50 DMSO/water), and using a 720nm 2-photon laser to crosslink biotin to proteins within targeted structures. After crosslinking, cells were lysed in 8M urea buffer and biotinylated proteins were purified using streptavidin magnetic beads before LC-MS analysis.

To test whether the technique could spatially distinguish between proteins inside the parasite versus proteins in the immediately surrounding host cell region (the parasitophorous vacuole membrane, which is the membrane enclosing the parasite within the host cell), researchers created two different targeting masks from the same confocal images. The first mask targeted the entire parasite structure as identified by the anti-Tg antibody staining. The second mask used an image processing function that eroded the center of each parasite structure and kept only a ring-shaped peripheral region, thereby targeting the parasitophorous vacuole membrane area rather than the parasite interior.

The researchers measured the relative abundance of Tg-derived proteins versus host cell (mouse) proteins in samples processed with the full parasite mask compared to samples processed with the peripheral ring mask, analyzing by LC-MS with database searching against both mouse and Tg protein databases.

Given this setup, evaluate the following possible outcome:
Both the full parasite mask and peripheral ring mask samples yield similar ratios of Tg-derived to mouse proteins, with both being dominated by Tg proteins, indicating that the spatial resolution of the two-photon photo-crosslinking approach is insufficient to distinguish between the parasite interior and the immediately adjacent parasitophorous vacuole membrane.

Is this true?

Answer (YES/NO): NO